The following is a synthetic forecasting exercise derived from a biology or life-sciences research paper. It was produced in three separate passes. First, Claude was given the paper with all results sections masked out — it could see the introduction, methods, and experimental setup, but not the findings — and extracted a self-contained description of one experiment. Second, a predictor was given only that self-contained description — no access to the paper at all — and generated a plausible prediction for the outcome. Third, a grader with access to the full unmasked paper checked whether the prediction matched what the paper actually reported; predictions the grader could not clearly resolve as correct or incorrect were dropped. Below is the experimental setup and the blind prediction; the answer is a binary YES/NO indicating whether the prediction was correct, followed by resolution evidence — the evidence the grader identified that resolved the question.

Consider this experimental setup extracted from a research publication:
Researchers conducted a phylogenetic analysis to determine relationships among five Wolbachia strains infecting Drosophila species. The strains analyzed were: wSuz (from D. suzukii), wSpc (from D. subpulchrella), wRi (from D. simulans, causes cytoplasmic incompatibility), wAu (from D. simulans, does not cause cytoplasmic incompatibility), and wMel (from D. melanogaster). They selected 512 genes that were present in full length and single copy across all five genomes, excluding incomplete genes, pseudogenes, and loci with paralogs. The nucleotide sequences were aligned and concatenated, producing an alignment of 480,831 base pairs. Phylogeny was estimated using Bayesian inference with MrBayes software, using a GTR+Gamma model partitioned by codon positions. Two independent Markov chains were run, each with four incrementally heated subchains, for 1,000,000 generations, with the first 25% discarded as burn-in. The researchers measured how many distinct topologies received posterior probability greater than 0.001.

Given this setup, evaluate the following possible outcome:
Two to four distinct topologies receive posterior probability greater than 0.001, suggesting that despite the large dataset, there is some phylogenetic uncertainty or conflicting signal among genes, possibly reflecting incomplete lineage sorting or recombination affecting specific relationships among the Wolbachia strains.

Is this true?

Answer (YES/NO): NO